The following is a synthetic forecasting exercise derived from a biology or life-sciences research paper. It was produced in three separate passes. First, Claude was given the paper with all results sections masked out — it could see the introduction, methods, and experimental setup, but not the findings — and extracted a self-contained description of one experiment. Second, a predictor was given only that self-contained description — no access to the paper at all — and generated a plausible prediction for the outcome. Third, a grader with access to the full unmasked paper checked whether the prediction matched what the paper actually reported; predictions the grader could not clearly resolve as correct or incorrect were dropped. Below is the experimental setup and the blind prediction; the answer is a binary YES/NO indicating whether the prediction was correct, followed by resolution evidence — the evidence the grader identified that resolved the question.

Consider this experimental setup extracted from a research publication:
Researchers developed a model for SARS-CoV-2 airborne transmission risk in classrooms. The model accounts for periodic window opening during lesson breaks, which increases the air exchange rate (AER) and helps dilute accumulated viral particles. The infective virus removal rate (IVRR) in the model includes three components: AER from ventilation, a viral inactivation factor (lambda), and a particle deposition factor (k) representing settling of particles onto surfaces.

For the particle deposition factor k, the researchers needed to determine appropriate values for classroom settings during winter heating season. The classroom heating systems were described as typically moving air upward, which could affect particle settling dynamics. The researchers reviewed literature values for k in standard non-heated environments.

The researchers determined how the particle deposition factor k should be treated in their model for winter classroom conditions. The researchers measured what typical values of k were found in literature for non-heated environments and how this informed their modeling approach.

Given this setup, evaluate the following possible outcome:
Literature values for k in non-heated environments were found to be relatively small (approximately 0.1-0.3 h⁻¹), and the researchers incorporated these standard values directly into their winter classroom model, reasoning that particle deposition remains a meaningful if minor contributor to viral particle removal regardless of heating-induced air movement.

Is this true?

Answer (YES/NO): NO